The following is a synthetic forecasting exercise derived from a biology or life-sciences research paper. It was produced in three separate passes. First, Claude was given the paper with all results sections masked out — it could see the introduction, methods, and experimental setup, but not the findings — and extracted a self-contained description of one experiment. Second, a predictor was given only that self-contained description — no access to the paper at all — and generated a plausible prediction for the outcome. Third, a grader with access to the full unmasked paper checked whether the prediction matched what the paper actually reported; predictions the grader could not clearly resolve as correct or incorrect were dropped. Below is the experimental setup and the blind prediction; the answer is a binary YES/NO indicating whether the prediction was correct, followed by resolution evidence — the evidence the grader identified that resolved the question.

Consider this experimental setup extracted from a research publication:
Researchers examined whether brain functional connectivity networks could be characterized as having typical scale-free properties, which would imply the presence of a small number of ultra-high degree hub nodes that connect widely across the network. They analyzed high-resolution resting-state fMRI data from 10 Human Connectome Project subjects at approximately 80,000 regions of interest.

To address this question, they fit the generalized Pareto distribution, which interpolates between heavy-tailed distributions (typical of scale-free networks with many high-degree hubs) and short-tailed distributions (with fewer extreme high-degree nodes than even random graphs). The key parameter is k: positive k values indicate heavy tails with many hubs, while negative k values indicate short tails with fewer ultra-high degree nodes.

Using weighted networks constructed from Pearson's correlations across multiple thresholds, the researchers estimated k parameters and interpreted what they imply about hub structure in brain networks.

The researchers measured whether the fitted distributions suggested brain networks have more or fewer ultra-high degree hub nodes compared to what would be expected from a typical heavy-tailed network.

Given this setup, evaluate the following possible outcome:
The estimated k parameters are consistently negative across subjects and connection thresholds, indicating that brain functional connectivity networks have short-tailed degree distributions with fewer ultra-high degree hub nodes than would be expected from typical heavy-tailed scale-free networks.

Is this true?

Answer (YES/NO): NO